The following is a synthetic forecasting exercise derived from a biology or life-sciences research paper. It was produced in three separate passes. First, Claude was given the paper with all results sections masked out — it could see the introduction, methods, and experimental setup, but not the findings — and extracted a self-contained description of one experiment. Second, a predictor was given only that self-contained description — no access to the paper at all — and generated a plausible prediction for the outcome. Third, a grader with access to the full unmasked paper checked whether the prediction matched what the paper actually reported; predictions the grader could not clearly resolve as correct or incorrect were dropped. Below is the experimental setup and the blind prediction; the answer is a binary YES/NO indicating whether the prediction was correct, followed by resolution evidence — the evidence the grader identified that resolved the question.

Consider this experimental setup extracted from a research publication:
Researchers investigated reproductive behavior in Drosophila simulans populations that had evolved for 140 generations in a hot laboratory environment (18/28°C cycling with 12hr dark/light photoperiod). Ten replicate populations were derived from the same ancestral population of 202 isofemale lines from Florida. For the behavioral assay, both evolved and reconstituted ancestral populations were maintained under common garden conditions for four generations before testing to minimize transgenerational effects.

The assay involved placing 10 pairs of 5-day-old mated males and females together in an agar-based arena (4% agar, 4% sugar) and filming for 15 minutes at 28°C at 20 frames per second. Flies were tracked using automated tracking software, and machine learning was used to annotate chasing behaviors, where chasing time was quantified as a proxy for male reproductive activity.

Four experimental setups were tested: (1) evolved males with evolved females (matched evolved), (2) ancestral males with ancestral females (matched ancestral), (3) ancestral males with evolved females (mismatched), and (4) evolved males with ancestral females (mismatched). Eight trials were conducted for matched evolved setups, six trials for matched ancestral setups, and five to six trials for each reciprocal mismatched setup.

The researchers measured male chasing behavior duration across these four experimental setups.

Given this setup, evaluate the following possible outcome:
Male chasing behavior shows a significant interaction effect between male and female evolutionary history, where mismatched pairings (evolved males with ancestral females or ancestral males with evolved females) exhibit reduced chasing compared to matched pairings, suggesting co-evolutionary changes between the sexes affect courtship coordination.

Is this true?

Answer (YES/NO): YES